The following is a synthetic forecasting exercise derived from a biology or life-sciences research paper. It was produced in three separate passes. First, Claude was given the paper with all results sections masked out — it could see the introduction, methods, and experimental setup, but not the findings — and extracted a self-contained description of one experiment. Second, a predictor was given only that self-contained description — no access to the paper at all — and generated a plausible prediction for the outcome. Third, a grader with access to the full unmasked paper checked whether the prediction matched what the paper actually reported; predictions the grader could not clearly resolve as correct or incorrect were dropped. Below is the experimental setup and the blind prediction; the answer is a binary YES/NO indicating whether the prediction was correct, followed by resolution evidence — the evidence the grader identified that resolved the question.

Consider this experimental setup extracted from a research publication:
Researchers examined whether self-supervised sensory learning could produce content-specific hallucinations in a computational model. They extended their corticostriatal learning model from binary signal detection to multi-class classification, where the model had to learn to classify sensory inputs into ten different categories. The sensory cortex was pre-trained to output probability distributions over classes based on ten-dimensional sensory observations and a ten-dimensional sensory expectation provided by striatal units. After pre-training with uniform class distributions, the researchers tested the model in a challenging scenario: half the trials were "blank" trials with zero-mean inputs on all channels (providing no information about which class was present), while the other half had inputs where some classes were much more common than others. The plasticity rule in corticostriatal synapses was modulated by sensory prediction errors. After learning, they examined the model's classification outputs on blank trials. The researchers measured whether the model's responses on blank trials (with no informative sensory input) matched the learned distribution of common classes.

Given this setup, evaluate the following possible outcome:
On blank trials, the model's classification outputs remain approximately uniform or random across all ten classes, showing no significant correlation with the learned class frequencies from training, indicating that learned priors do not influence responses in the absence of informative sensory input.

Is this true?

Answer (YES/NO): NO